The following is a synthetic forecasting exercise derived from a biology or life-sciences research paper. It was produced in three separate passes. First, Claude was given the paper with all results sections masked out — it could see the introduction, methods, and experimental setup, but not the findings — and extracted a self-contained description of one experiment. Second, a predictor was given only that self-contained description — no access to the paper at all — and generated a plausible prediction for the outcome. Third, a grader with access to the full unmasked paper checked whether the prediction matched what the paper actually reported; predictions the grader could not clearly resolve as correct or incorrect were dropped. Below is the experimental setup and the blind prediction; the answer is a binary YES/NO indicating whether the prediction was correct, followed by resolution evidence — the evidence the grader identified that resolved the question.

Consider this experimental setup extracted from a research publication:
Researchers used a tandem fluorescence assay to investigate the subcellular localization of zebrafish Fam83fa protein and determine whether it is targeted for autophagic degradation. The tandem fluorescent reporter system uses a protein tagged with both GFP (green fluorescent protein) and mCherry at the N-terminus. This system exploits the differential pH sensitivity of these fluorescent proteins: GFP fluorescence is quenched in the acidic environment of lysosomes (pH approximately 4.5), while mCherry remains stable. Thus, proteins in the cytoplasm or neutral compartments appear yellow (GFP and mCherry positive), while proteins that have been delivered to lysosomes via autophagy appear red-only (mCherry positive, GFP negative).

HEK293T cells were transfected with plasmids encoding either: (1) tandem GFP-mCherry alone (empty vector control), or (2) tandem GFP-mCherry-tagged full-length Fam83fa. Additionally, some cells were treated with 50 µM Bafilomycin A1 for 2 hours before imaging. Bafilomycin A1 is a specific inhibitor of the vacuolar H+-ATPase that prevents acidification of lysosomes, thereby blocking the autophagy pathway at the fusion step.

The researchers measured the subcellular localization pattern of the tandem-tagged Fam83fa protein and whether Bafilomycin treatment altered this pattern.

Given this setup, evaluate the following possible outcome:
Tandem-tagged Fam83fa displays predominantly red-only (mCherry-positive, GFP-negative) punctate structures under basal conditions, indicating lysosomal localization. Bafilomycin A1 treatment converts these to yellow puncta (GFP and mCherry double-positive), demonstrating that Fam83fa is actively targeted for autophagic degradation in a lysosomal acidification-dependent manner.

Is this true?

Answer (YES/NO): YES